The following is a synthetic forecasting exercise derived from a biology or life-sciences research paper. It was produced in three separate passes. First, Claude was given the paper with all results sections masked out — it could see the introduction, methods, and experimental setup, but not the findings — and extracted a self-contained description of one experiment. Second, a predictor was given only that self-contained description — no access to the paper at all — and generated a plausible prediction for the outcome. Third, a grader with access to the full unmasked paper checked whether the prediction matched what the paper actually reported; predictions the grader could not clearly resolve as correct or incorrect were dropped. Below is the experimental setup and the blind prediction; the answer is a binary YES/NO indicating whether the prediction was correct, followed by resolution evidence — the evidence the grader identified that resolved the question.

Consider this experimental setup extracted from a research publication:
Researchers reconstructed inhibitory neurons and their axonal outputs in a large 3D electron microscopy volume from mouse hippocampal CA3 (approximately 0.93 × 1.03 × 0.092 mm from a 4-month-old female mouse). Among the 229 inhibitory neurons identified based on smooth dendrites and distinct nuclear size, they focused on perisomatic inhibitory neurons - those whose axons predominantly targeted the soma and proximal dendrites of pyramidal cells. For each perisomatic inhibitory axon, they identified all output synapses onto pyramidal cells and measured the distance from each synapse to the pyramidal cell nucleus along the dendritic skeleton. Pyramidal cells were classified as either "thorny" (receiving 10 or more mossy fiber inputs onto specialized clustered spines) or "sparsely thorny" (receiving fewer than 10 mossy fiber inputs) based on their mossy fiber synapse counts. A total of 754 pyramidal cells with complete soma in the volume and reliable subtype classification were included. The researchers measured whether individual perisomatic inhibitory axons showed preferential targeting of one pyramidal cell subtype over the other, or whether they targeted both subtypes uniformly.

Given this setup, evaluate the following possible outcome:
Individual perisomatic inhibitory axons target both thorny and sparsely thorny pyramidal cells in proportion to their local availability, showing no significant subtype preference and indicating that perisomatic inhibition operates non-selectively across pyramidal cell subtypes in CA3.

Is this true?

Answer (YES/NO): NO